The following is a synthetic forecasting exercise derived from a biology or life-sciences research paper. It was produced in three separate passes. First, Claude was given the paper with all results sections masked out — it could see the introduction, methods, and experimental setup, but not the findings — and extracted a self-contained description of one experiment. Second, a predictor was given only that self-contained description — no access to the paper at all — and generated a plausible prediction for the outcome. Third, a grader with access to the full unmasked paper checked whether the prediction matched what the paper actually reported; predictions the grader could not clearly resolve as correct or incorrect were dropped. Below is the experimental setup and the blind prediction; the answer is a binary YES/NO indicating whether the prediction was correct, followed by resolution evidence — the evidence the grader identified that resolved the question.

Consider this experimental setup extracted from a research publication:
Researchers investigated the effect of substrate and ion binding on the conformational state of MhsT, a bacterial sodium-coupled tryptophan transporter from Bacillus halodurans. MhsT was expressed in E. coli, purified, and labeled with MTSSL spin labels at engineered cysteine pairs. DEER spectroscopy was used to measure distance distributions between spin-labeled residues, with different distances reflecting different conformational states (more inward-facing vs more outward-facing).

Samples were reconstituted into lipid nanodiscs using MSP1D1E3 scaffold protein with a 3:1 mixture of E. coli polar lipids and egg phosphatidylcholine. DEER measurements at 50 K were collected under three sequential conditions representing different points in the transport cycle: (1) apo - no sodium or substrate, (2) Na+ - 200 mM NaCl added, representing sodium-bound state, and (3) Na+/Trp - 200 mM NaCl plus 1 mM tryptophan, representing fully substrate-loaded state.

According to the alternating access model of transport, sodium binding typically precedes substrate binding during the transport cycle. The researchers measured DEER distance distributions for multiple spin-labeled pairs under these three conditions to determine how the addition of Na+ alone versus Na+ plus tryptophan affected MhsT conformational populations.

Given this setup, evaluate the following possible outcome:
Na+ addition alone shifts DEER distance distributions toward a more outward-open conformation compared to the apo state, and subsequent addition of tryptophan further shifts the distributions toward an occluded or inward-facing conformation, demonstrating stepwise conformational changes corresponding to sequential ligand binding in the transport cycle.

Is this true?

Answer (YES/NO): NO